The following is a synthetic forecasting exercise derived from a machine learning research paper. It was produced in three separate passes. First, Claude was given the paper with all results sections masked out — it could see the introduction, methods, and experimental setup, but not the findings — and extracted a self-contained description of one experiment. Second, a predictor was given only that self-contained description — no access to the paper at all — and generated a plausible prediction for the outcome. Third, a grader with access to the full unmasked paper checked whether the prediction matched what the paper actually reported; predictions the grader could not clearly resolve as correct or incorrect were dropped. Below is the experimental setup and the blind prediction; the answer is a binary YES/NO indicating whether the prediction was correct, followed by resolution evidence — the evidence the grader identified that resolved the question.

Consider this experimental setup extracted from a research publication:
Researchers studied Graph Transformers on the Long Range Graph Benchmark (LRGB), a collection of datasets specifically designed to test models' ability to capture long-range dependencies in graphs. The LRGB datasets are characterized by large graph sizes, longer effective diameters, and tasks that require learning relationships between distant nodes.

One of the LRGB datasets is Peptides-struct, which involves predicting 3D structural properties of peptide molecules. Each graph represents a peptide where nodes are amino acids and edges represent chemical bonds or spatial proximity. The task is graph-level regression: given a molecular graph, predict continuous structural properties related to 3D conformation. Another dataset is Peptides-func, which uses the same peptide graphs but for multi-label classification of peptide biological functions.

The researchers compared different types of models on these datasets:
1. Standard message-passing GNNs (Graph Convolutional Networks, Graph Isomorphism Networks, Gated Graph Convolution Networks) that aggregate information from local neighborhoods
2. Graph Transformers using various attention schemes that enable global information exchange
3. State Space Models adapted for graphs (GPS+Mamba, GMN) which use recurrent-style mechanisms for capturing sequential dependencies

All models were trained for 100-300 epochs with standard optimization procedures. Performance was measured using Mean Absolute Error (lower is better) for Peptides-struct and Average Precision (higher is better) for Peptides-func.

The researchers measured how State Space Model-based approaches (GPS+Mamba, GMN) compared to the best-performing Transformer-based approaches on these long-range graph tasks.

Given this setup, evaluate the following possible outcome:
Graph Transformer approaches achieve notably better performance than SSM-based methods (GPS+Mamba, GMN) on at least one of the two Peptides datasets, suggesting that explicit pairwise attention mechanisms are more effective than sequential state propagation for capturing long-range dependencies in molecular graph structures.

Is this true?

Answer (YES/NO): NO